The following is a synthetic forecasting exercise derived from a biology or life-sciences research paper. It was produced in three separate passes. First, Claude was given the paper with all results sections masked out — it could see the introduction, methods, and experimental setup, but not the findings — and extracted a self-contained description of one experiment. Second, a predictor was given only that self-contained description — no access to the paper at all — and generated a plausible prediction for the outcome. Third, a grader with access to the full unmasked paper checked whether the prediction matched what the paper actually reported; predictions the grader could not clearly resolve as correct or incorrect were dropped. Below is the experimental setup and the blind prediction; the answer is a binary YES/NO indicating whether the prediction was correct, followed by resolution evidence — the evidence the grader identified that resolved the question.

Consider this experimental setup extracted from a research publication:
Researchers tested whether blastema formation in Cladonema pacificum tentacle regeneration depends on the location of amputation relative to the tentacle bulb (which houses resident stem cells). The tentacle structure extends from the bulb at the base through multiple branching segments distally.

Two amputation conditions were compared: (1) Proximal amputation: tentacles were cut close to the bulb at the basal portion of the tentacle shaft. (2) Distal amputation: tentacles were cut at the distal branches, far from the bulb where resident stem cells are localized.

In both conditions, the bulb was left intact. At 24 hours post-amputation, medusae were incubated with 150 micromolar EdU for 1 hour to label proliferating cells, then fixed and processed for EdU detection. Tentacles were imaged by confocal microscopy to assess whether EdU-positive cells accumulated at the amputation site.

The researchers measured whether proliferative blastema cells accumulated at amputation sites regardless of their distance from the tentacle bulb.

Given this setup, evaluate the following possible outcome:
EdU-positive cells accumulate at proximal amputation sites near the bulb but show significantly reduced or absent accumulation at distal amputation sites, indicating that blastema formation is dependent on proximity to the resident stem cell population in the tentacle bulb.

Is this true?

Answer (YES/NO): NO